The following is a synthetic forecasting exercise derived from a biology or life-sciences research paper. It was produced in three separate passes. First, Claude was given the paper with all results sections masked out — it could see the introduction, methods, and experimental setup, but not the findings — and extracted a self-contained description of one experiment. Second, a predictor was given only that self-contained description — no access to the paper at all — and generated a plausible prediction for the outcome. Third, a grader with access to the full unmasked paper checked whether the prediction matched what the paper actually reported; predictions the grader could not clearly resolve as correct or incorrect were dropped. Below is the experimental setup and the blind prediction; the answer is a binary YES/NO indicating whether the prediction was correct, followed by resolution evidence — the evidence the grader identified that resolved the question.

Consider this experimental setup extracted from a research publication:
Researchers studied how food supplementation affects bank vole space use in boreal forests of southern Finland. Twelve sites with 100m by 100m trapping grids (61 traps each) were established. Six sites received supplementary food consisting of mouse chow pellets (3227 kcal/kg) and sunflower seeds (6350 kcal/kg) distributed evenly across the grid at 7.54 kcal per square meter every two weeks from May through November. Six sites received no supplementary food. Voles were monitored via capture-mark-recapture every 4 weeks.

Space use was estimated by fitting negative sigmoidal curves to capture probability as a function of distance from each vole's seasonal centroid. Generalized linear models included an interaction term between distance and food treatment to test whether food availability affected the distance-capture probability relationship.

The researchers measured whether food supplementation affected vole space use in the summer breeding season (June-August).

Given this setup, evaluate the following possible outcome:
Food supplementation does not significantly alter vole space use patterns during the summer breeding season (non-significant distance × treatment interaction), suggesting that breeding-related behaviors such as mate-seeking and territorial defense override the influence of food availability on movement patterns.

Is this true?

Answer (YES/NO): NO